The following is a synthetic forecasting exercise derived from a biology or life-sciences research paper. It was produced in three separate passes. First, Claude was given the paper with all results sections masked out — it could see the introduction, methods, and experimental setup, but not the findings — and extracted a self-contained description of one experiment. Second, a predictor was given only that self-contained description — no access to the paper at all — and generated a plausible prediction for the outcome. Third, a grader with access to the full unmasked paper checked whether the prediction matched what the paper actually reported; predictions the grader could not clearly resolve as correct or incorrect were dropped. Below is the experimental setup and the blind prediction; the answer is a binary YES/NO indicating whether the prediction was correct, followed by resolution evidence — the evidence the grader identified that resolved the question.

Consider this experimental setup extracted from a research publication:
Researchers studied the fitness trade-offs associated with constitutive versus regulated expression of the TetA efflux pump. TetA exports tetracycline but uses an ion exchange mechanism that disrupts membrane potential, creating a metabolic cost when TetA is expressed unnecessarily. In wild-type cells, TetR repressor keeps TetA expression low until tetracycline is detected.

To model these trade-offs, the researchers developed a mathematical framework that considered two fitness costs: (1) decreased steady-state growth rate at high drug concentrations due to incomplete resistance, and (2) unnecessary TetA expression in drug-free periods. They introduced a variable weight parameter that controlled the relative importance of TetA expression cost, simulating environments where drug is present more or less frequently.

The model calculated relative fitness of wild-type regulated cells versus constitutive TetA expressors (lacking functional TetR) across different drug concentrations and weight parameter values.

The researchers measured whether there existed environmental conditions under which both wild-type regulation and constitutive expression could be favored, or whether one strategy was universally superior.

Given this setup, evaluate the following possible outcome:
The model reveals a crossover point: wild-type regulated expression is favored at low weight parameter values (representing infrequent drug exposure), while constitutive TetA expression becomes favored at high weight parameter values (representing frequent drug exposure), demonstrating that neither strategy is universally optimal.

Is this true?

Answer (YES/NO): NO